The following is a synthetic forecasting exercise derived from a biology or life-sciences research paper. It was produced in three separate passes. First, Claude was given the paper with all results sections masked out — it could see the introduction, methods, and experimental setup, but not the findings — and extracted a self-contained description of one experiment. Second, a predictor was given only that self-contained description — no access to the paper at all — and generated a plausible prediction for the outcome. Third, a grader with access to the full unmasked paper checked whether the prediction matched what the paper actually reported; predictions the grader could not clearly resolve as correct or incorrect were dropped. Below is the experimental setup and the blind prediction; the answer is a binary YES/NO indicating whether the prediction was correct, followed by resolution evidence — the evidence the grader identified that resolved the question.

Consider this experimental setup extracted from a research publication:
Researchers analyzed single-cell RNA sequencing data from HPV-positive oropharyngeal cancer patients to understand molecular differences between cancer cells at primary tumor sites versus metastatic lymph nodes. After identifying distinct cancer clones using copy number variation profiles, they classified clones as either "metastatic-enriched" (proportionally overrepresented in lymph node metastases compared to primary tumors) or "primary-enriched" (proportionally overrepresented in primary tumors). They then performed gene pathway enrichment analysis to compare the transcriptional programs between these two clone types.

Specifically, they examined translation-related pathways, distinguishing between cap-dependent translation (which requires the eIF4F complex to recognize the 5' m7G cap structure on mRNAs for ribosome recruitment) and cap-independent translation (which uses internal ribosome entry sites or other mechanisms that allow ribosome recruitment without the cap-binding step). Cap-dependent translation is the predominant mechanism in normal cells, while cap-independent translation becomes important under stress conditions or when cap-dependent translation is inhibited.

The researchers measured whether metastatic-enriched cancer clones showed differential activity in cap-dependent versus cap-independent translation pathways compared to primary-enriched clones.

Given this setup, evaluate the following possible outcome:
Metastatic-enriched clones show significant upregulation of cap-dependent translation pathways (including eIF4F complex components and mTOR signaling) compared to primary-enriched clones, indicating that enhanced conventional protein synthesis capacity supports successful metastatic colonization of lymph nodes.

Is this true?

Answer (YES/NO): NO